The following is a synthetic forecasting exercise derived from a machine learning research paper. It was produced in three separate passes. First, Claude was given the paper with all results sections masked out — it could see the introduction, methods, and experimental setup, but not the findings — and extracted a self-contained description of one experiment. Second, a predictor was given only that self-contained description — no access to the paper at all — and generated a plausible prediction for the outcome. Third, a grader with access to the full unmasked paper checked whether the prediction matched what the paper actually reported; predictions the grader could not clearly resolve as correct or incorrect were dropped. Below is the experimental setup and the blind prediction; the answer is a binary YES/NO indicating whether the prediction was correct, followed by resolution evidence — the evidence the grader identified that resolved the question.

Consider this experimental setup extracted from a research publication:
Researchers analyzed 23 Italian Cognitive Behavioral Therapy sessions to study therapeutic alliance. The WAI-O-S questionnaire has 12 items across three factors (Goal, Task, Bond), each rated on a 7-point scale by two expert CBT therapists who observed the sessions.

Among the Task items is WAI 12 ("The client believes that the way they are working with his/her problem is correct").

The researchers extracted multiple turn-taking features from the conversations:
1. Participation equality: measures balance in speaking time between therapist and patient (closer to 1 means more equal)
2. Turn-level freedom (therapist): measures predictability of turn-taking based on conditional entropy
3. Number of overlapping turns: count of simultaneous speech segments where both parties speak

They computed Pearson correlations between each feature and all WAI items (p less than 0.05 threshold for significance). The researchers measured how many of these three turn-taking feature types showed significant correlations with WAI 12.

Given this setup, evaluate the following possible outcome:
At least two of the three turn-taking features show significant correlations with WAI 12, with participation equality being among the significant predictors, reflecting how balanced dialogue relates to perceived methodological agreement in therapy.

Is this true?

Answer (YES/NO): YES